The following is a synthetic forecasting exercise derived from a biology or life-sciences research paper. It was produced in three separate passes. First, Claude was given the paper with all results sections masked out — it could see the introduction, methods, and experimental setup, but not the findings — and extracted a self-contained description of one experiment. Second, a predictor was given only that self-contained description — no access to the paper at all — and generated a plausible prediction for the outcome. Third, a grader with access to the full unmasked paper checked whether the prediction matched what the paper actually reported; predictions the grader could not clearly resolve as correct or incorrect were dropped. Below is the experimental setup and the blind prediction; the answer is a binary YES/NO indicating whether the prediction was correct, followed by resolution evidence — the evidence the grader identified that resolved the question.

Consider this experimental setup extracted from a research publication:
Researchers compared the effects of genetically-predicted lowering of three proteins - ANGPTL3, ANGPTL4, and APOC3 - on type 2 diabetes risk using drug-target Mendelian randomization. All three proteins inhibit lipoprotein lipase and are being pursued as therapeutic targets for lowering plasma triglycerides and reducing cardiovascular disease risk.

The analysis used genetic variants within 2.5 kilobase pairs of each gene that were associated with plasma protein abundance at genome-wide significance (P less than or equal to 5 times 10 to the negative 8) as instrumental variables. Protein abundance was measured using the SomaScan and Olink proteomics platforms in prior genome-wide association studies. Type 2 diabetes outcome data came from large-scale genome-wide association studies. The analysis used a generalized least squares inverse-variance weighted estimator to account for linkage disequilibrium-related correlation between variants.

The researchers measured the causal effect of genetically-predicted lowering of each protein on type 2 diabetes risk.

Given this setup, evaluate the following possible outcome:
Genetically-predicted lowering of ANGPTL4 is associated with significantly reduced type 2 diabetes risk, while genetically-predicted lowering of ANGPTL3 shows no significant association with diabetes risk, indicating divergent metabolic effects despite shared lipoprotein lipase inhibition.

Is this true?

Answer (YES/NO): YES